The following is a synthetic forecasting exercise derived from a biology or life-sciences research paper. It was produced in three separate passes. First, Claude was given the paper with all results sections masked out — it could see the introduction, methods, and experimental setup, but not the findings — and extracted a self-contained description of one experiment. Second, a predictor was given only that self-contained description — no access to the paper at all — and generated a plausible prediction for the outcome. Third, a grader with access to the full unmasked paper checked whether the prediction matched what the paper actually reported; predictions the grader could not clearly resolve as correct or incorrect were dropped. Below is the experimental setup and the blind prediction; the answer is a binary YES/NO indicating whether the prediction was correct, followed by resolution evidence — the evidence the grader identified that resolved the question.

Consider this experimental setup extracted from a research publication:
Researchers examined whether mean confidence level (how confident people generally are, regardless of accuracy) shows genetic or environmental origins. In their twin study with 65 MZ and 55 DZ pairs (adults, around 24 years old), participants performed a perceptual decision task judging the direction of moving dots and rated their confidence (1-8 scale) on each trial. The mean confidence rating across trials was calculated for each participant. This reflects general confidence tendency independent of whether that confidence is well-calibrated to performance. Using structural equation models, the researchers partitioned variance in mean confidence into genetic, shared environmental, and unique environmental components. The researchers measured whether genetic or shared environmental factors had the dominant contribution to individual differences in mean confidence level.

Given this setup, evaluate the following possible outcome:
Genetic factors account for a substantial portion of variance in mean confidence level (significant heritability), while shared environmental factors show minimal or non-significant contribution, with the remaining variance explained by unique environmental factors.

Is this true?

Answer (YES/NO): YES